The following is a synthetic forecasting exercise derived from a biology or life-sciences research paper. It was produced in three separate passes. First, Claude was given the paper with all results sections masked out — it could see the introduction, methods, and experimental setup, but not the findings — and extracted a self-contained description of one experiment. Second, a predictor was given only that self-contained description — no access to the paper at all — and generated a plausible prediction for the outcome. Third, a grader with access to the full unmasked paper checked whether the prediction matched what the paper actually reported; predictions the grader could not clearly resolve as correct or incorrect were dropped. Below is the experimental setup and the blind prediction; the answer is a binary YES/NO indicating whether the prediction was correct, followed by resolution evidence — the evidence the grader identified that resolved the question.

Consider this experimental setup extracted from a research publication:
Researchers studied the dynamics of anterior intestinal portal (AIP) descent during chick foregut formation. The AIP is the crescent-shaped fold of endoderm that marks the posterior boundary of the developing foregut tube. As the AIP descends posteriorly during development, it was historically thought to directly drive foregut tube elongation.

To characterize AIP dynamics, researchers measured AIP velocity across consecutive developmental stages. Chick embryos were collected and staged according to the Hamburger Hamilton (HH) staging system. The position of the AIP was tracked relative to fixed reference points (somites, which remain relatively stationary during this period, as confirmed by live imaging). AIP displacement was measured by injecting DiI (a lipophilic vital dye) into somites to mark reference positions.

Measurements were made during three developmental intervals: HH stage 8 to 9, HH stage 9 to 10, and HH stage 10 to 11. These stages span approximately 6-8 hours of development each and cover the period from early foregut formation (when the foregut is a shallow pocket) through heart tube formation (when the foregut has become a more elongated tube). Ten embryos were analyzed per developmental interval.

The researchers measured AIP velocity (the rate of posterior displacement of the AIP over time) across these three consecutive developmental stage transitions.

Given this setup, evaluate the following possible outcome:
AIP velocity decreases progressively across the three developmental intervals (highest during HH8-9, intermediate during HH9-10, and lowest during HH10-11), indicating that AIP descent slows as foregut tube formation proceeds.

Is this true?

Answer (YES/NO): YES